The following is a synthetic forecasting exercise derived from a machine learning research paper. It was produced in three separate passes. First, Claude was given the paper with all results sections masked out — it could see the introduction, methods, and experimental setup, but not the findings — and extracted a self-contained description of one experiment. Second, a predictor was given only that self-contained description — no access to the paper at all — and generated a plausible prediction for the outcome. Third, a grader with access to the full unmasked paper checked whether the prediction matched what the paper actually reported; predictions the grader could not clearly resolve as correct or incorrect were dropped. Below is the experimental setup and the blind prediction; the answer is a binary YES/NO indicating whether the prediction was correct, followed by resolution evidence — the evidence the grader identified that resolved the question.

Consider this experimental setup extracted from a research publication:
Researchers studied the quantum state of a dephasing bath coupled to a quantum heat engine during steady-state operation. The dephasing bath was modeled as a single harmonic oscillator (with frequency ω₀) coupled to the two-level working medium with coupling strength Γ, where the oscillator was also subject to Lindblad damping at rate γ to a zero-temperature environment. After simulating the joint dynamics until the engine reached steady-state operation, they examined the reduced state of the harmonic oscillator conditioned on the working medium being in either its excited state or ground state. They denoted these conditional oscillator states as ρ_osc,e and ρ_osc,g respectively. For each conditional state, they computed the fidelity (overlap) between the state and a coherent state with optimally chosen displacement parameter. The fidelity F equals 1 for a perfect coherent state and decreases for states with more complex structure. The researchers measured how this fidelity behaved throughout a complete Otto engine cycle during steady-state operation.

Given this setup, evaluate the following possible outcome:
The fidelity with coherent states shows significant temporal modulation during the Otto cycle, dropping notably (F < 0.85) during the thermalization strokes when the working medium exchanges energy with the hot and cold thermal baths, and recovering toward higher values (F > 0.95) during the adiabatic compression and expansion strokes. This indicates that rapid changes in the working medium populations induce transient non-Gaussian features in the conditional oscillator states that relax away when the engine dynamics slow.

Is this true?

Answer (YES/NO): NO